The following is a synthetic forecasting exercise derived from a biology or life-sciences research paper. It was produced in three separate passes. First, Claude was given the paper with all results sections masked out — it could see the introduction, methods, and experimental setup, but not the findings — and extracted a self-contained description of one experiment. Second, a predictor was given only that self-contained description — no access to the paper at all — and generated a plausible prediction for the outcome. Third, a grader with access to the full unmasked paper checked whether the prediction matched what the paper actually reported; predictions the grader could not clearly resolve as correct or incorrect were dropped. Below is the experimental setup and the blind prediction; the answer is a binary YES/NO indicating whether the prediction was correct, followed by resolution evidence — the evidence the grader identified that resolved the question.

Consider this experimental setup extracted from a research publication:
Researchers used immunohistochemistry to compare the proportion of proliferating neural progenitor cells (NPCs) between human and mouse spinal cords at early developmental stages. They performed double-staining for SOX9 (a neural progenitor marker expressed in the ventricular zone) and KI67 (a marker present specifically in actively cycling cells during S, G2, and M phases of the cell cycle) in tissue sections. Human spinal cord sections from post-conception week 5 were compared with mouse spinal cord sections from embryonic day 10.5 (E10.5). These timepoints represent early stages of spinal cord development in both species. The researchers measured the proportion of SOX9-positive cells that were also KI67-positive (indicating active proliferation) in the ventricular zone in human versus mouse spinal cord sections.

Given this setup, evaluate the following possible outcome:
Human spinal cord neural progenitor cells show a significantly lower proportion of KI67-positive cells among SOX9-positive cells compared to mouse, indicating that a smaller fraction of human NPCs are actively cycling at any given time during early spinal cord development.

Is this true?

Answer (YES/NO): YES